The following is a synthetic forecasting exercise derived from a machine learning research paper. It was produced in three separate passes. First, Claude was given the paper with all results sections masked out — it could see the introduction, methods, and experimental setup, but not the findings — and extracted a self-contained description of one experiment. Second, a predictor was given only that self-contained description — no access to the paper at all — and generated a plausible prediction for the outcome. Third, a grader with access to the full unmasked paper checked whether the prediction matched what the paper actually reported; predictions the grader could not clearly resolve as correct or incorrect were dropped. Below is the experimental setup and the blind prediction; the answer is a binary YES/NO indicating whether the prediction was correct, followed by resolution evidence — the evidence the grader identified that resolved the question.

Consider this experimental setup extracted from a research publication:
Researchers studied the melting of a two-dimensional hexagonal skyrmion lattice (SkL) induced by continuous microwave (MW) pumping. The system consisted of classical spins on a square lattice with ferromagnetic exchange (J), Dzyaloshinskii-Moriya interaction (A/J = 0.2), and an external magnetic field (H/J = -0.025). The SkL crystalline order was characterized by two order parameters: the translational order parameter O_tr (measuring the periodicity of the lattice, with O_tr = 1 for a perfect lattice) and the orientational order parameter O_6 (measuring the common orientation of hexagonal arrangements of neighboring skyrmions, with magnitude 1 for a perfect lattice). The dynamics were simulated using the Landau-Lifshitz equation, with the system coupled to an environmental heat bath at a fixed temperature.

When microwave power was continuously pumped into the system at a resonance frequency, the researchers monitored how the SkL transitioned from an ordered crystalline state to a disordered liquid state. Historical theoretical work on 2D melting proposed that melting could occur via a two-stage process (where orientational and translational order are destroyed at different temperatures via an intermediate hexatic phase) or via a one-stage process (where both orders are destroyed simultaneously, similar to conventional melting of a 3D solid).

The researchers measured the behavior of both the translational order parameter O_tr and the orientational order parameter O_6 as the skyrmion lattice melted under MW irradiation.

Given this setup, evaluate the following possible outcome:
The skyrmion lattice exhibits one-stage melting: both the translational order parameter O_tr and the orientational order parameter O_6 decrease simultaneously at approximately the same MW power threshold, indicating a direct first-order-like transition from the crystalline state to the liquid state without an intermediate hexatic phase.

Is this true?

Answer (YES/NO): YES